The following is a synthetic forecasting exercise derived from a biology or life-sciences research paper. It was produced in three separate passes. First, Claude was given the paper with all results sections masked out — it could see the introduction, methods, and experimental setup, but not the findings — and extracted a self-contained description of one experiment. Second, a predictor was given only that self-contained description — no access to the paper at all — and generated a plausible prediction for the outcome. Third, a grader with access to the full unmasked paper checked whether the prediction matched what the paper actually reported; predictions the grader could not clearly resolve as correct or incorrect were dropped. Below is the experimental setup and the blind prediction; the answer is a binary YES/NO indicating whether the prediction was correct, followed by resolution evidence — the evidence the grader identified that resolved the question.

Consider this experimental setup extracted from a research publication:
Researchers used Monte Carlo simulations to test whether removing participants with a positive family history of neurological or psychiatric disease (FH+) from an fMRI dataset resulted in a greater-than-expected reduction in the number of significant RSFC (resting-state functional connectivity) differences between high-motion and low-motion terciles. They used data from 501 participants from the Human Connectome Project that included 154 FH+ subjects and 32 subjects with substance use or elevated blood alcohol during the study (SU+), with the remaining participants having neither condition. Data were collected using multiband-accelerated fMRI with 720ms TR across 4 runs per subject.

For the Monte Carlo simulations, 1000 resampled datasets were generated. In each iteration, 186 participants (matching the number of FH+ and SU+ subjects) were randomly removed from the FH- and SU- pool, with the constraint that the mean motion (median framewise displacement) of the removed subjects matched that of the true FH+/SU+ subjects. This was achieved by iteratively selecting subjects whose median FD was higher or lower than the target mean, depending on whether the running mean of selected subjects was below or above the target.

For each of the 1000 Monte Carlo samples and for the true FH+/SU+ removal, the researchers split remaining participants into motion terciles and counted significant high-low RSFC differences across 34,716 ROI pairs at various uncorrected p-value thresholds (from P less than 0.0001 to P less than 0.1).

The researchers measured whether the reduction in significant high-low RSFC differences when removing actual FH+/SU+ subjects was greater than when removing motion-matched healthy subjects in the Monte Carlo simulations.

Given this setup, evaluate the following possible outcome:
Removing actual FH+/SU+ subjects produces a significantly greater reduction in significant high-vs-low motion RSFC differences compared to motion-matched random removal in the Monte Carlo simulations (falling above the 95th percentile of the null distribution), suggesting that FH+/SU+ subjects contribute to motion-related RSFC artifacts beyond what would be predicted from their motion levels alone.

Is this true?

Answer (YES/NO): YES